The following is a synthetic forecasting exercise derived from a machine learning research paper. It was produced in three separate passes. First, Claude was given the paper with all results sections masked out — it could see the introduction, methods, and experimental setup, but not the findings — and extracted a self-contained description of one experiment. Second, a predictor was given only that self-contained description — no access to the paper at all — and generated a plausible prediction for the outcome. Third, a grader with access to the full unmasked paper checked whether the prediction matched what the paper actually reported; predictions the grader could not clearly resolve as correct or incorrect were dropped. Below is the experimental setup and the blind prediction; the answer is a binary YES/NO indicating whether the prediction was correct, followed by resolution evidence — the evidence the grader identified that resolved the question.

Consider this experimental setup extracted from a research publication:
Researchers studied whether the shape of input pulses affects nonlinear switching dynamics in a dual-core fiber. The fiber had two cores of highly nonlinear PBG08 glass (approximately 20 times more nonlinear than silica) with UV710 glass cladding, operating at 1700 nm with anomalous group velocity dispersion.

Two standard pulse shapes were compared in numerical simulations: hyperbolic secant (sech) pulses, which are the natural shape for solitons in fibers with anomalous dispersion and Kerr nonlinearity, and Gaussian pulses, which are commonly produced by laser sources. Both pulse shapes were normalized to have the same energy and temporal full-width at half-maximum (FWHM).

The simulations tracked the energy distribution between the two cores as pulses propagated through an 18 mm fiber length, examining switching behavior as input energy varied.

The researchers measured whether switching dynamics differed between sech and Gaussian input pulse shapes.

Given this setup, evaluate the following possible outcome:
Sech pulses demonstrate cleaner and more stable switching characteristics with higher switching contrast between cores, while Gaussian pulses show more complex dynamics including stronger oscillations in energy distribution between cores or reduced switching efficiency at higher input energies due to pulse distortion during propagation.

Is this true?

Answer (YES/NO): NO